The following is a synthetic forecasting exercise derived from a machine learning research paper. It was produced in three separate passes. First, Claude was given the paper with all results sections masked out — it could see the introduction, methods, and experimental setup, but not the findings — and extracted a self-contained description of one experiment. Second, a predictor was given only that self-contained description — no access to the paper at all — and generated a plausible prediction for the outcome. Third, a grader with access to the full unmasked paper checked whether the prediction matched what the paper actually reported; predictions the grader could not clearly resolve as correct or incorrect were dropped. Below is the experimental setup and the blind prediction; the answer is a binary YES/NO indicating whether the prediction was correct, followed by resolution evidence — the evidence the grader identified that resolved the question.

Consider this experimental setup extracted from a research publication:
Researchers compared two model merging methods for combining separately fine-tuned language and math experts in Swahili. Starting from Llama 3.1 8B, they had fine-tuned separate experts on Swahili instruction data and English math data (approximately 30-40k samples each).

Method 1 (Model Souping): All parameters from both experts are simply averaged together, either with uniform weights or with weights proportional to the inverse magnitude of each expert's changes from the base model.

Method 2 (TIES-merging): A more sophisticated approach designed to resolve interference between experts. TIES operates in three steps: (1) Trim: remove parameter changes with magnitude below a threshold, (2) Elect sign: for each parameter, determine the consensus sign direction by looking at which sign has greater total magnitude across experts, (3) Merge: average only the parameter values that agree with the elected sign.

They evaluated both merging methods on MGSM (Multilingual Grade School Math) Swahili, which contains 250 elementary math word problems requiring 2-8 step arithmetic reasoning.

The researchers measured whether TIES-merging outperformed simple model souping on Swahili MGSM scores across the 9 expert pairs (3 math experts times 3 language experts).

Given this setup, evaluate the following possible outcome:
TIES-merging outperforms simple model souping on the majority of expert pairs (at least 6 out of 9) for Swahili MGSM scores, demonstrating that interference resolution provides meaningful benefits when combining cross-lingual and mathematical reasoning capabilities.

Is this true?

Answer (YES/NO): NO